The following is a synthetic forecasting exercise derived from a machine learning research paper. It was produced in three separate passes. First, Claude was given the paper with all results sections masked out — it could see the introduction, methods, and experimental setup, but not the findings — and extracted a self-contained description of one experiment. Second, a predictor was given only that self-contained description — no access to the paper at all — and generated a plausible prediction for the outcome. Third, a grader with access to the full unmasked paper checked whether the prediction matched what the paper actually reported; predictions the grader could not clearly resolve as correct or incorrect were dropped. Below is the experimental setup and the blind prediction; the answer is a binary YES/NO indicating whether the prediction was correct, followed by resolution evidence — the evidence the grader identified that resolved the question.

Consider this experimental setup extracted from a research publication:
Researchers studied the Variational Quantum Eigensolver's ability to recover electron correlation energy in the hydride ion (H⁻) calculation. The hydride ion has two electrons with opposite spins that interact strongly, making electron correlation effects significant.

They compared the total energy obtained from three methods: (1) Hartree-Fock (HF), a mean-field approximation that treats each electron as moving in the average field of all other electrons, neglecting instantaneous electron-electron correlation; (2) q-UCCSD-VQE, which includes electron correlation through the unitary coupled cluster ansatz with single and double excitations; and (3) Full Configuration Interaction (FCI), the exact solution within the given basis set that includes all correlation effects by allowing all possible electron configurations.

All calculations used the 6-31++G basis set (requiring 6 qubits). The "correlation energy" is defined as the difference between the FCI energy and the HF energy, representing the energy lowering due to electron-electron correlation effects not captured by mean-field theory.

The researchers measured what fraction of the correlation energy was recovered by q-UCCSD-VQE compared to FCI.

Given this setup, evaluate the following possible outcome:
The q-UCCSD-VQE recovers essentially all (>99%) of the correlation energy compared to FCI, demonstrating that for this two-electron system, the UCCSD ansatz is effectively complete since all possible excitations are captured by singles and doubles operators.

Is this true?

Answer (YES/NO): YES